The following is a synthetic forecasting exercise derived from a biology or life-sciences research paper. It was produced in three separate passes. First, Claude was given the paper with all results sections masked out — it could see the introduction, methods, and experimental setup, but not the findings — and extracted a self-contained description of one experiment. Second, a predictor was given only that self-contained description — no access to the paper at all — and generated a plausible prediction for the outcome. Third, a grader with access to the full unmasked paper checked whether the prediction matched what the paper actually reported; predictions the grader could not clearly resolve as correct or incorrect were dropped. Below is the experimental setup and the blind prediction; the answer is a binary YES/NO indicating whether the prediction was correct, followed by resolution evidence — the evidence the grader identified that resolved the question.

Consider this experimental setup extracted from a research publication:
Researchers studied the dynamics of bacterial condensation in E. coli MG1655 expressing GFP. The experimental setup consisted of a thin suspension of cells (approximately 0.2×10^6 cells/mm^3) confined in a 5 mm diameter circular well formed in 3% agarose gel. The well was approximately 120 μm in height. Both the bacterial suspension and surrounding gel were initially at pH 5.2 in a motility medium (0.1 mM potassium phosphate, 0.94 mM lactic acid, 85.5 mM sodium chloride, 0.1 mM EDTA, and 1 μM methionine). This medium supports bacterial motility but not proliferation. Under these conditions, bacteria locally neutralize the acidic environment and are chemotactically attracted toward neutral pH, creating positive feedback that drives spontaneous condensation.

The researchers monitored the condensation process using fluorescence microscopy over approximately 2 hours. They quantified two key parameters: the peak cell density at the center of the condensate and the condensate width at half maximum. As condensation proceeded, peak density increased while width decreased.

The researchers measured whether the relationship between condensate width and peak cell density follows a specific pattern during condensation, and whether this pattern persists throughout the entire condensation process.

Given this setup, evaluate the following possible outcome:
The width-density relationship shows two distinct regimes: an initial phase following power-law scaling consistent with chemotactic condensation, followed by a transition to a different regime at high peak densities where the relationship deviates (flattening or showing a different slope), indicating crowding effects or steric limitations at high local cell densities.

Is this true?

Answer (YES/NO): NO